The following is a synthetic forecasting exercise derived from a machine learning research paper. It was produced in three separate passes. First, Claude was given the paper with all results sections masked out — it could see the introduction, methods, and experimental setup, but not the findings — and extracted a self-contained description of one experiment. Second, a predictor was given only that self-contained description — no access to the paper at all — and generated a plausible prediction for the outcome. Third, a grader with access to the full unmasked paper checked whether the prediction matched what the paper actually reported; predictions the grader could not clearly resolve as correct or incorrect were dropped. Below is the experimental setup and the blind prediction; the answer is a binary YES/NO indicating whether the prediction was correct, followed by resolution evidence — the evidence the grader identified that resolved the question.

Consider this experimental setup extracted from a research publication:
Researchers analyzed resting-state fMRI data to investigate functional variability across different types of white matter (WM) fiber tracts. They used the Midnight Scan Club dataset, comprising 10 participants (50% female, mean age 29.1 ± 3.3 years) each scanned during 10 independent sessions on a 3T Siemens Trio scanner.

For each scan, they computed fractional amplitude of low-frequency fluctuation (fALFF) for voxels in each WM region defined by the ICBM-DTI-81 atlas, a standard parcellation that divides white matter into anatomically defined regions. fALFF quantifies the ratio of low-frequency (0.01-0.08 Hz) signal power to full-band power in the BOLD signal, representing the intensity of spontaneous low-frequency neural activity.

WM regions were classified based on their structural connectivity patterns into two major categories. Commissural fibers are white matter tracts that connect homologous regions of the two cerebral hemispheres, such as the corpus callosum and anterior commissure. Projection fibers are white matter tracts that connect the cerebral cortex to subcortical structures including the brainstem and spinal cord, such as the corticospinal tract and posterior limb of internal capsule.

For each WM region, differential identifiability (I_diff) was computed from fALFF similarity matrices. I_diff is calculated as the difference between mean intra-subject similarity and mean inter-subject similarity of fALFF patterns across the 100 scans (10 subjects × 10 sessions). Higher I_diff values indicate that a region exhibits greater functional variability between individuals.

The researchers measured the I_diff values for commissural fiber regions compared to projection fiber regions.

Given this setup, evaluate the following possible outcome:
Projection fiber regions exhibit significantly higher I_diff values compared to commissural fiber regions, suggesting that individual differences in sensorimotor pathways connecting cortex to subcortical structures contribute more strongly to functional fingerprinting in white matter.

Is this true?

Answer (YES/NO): NO